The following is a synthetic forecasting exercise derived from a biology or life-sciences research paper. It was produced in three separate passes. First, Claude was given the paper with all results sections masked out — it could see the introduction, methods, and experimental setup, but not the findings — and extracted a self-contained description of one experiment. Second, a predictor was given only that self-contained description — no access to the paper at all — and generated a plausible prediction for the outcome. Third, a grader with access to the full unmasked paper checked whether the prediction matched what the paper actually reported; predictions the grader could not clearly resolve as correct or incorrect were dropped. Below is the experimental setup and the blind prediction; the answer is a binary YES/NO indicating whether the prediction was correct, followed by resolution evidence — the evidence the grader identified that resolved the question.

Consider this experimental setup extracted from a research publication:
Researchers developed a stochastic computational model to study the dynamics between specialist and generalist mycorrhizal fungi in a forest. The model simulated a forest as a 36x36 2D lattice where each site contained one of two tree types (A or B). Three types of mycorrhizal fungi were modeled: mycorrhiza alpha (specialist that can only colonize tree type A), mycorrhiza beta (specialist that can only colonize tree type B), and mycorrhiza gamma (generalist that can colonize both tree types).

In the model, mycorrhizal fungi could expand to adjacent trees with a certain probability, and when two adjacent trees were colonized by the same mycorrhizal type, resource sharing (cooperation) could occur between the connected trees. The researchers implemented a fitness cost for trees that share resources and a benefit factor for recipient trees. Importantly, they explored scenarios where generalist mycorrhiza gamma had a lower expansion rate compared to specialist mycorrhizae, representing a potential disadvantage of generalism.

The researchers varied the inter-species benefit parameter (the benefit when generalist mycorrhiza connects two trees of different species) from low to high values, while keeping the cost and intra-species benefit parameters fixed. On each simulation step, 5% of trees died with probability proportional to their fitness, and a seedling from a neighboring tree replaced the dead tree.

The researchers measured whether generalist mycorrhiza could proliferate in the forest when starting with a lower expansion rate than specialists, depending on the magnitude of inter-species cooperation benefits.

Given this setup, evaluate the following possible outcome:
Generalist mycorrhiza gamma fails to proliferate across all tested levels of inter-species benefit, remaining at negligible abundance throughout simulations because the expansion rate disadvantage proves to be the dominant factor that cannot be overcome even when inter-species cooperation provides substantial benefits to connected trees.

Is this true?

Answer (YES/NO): NO